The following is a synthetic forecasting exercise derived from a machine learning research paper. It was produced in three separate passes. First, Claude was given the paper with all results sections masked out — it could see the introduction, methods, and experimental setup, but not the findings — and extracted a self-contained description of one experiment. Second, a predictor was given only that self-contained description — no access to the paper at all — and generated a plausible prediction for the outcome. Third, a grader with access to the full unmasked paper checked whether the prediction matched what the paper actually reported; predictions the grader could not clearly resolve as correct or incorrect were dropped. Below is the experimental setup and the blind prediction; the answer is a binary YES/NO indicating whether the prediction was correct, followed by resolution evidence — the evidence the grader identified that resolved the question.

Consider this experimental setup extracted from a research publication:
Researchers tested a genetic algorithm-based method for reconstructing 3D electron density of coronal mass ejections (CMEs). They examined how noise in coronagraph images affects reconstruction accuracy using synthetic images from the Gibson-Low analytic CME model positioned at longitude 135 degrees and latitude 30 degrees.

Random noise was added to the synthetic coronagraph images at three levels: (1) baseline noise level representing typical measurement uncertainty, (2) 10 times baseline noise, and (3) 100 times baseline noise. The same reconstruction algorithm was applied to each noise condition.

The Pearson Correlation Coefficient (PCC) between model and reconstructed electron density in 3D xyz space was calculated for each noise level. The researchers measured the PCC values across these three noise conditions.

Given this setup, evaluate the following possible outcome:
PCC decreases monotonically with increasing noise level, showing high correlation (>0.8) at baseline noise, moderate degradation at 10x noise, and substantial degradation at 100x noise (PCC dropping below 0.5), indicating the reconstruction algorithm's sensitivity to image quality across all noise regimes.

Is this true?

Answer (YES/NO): NO